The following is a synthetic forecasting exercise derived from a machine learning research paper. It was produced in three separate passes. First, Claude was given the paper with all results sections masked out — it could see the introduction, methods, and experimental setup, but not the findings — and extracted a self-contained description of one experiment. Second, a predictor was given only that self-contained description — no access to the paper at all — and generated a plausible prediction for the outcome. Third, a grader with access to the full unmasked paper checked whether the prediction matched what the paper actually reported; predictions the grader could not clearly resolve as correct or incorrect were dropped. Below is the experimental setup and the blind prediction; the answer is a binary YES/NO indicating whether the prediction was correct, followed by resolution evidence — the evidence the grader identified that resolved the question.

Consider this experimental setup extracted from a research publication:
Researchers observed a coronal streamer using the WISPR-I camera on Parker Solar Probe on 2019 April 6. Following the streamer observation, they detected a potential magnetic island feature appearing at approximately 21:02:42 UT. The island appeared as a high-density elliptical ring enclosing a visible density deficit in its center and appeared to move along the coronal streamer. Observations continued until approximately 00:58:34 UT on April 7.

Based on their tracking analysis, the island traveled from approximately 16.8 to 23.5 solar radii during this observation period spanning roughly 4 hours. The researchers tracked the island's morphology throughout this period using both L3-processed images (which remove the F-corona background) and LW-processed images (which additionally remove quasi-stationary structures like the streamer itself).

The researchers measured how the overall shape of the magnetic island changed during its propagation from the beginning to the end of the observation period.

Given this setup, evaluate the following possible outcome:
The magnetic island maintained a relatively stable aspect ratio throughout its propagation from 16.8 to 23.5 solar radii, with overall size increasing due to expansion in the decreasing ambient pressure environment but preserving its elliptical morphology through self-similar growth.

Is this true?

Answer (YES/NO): NO